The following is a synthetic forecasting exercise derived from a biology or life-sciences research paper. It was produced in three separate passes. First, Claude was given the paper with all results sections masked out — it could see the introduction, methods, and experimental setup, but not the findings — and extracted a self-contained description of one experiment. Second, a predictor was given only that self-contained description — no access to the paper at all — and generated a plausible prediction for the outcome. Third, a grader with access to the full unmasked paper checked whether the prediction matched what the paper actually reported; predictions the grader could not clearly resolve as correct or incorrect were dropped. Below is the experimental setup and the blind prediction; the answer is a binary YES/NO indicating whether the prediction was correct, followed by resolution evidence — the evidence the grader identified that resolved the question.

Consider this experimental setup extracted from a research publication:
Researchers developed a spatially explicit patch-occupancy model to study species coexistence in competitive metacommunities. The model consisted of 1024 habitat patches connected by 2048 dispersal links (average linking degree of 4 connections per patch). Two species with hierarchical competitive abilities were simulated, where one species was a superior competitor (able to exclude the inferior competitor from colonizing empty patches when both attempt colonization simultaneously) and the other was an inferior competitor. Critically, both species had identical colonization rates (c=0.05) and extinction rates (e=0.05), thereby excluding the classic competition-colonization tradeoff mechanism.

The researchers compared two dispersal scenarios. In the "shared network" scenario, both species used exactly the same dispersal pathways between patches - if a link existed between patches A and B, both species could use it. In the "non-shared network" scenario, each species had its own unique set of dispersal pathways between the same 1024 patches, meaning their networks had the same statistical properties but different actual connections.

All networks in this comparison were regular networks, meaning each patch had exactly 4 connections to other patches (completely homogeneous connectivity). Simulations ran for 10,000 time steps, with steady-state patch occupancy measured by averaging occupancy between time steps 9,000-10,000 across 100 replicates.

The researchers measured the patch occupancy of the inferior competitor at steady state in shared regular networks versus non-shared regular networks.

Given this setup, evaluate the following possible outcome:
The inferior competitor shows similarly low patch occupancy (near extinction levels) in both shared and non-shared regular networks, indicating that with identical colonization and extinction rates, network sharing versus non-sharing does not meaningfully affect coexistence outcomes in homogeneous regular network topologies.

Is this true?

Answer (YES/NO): YES